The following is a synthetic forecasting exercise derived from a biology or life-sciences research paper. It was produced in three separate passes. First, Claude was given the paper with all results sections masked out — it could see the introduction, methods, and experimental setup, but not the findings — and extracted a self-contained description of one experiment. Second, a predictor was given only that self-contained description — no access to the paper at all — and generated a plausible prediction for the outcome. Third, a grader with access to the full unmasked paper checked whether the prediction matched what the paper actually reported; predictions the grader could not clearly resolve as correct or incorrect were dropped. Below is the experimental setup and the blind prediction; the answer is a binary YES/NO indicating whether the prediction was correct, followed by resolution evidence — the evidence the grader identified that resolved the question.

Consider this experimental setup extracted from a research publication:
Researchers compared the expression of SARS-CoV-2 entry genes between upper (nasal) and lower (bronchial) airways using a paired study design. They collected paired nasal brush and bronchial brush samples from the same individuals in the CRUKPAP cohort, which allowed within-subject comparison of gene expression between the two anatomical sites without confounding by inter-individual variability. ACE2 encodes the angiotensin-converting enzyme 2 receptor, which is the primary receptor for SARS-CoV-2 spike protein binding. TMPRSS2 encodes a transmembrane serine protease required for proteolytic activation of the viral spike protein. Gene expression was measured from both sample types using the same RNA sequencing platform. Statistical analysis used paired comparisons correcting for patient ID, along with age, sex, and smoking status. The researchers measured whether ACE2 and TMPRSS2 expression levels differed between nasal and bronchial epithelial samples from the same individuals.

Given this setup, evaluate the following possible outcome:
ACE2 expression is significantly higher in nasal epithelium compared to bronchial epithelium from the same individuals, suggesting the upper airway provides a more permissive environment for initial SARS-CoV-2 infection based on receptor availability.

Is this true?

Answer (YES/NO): YES